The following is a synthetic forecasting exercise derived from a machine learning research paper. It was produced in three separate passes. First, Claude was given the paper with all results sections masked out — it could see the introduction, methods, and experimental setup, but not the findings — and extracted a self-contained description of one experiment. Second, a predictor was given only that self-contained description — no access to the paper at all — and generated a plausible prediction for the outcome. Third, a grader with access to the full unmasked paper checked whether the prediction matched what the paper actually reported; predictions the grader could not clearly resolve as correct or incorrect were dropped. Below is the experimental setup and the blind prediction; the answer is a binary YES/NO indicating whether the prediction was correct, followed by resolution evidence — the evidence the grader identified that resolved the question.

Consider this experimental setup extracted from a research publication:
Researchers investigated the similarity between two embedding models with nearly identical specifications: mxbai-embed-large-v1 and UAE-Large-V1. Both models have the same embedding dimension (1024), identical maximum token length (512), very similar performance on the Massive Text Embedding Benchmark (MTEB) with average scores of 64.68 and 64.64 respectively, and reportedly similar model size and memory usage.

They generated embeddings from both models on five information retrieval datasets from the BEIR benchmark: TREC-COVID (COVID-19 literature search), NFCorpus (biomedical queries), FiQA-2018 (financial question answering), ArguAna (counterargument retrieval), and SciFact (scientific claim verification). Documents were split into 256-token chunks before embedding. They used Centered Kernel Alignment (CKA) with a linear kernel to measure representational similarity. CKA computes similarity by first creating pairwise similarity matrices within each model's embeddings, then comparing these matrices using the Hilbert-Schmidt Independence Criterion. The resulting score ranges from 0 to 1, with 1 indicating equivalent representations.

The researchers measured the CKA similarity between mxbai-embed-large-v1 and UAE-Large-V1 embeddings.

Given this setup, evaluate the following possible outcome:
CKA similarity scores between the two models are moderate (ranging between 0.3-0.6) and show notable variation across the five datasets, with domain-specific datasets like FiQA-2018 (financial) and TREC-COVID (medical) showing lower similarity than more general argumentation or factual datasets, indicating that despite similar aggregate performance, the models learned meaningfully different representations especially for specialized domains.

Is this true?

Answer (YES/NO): NO